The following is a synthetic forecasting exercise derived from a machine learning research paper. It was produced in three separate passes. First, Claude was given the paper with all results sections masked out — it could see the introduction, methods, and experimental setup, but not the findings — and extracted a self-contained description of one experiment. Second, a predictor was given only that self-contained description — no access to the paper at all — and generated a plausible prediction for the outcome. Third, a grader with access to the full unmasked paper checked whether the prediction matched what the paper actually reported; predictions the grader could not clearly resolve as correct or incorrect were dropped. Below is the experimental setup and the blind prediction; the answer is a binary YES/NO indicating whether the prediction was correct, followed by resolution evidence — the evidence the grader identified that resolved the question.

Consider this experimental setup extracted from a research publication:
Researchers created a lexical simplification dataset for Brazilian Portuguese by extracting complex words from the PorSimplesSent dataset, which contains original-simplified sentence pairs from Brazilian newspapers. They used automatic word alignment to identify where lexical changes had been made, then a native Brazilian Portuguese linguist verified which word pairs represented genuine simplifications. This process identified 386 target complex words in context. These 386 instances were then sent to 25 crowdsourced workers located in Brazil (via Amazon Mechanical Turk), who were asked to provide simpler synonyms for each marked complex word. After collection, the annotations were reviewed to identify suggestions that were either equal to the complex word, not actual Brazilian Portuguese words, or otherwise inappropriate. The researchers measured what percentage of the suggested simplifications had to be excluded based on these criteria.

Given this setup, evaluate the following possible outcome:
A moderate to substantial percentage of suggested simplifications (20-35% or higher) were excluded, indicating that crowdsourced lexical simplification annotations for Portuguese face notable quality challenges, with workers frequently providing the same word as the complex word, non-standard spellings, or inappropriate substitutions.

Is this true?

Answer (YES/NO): NO